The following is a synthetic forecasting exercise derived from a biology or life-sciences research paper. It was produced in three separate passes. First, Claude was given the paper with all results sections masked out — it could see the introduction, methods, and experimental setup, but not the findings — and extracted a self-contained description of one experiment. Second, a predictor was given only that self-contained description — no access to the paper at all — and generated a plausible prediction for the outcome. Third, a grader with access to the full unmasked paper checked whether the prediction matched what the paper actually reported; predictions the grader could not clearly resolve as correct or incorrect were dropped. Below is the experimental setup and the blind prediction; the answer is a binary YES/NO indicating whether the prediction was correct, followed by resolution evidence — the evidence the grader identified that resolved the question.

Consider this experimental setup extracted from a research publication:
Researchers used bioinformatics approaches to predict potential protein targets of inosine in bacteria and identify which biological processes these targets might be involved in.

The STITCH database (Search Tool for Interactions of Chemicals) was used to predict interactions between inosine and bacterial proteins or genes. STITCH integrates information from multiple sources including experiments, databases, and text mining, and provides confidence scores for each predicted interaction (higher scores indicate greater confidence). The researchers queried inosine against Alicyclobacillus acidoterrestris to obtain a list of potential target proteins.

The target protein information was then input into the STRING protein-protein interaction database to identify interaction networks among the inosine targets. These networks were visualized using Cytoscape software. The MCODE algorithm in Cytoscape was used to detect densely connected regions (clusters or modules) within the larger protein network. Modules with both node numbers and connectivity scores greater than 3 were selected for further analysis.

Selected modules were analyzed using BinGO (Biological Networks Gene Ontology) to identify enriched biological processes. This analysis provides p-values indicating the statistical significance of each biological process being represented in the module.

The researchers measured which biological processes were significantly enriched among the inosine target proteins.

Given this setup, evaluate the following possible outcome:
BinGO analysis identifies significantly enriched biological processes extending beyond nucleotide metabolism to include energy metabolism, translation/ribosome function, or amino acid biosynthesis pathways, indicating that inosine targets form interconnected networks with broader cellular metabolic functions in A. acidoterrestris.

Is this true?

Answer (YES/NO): YES